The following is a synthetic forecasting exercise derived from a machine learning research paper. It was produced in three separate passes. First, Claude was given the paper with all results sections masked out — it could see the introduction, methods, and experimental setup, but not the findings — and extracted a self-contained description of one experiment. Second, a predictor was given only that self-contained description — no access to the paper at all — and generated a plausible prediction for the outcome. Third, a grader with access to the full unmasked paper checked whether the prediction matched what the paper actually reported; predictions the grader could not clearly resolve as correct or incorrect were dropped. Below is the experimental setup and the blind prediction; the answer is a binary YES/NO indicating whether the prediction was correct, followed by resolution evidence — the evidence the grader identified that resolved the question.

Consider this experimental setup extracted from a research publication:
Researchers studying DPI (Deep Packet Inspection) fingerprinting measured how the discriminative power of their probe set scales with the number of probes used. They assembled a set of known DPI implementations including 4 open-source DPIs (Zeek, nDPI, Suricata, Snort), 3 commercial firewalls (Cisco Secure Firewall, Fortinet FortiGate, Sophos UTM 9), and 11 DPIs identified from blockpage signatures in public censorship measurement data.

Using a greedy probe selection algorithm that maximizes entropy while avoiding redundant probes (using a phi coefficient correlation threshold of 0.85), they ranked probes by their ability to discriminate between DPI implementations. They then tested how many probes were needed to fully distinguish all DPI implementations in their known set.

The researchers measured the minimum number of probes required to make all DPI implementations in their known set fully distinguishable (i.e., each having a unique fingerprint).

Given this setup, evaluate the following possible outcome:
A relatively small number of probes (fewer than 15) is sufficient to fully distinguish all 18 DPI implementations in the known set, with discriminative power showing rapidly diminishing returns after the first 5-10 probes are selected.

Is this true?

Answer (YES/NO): NO